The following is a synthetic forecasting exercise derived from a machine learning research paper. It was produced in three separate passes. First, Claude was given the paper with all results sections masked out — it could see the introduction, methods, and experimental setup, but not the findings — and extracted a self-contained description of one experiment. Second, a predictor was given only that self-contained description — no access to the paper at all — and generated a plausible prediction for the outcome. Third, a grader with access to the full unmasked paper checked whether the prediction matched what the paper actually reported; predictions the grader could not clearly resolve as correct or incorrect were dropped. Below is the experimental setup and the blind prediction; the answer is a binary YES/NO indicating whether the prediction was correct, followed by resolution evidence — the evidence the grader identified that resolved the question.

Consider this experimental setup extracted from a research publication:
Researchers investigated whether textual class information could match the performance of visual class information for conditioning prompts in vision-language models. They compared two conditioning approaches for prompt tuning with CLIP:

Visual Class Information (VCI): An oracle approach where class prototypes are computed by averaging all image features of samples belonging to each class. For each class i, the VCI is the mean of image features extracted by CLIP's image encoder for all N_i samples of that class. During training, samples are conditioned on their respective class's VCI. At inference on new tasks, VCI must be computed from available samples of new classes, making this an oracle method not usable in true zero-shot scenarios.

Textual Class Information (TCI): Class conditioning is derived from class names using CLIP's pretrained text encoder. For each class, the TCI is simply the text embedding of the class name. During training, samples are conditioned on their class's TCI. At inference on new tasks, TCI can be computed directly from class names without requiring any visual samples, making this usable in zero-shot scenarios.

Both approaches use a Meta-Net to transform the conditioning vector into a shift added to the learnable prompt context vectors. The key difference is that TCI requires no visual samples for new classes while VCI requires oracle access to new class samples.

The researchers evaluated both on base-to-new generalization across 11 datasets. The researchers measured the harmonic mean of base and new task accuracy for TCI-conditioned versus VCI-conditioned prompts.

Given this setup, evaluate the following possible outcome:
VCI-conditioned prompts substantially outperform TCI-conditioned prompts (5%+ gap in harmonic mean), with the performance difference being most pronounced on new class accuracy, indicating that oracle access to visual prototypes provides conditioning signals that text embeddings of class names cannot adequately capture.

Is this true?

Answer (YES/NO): NO